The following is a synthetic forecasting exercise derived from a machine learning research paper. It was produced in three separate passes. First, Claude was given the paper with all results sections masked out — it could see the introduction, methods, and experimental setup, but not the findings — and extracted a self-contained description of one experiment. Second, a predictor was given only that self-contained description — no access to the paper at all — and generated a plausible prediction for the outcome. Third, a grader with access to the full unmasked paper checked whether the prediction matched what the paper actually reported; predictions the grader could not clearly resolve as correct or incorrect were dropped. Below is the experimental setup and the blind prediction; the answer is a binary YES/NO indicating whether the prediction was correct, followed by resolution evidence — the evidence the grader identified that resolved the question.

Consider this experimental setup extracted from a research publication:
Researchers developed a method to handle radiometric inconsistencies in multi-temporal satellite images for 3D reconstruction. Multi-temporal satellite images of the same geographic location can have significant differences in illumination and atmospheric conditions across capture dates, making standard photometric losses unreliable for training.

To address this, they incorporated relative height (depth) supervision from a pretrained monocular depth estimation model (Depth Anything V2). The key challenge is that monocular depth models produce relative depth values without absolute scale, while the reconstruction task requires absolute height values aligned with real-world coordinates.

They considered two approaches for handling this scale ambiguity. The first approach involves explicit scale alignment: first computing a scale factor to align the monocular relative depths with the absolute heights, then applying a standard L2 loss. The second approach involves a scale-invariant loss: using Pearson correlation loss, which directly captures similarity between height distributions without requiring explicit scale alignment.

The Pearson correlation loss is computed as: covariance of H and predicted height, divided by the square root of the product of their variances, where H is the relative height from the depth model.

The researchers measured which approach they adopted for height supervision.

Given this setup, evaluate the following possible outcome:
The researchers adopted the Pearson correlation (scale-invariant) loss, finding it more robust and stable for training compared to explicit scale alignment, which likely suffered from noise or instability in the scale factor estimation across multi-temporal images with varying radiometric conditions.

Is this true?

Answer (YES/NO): NO